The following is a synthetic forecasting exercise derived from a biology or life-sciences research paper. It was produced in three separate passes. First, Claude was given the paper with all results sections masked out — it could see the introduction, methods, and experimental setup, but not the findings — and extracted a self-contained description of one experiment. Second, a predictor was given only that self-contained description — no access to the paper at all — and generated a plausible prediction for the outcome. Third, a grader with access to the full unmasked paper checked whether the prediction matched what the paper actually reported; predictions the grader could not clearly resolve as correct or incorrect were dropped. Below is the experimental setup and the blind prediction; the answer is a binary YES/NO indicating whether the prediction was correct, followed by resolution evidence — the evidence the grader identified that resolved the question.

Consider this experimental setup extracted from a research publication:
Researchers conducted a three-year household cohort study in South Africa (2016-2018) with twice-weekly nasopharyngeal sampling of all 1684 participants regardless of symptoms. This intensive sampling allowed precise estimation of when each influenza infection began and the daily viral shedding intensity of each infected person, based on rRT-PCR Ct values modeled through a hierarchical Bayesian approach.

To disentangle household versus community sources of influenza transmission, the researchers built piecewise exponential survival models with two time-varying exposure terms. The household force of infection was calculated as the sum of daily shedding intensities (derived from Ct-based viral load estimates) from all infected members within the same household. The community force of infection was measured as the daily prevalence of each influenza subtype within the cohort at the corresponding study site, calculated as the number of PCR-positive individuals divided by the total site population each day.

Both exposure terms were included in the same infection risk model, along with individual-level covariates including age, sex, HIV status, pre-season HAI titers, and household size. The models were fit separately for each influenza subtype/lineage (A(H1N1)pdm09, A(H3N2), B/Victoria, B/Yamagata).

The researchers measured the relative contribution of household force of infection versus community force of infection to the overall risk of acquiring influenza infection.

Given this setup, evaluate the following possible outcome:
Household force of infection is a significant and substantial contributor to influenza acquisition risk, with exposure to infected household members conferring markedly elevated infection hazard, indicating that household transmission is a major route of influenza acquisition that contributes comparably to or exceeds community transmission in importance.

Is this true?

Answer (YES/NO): NO